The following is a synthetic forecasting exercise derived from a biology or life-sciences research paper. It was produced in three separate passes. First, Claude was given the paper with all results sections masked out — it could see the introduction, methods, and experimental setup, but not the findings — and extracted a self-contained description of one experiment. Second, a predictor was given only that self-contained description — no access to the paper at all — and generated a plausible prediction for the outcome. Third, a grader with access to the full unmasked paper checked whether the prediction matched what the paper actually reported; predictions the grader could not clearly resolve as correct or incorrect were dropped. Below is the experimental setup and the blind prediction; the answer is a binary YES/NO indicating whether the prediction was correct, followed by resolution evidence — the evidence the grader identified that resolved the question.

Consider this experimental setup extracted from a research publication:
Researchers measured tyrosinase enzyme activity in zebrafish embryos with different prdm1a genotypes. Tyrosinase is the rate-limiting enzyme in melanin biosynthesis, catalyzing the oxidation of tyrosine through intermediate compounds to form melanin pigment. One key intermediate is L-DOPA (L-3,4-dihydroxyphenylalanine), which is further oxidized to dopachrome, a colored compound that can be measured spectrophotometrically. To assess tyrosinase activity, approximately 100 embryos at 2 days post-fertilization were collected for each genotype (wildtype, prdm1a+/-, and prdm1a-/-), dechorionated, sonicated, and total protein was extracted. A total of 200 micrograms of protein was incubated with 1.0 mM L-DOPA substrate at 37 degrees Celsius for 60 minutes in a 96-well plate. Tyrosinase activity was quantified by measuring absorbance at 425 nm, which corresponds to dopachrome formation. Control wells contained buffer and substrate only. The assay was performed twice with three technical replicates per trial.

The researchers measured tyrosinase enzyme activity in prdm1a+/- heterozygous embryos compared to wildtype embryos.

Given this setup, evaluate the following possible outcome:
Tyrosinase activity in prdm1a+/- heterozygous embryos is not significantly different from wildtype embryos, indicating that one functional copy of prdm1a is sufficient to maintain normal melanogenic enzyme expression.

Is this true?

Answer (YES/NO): NO